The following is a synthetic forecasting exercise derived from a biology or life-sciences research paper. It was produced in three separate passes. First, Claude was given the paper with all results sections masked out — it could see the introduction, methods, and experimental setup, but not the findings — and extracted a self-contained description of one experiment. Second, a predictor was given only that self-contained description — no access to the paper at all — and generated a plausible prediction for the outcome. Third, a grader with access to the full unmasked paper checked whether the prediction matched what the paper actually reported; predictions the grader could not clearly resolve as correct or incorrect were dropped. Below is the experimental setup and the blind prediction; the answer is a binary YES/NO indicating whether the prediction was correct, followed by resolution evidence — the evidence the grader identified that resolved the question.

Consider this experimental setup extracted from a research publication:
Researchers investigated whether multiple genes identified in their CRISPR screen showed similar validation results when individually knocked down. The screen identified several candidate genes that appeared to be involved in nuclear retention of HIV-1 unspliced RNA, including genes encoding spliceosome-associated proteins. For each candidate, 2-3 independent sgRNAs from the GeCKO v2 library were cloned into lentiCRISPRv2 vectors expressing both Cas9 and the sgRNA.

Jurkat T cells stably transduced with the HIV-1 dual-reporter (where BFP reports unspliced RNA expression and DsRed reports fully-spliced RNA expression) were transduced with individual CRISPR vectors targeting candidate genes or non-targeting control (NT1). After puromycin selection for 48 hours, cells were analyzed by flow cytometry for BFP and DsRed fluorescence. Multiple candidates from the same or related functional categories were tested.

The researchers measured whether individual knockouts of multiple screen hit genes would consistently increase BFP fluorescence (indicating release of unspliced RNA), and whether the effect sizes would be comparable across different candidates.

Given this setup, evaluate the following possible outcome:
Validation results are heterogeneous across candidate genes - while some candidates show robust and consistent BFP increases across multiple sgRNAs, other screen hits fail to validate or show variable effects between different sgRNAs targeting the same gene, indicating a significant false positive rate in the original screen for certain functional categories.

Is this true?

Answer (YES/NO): NO